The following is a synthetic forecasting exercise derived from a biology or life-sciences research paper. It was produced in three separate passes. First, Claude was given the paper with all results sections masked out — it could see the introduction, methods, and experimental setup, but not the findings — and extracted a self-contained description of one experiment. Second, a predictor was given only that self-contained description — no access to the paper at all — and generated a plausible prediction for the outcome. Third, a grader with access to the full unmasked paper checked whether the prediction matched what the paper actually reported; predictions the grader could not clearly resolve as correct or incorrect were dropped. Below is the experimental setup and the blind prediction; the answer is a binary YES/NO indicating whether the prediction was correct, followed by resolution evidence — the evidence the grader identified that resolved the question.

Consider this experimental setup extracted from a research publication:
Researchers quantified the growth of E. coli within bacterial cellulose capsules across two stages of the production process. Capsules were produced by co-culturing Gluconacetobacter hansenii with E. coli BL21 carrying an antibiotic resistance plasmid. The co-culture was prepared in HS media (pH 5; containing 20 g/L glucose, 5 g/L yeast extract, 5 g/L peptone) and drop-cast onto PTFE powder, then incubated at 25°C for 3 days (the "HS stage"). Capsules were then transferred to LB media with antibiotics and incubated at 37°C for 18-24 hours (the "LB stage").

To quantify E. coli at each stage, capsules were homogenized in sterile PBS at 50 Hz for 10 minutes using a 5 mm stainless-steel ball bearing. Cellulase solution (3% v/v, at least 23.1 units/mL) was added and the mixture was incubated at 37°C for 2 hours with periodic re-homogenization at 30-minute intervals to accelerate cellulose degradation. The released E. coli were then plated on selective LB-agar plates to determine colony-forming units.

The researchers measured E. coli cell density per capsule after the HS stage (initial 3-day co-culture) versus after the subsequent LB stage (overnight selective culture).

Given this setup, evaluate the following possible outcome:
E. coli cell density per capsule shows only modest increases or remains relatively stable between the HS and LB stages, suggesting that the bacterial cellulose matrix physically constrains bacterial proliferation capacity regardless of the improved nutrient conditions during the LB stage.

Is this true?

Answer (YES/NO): NO